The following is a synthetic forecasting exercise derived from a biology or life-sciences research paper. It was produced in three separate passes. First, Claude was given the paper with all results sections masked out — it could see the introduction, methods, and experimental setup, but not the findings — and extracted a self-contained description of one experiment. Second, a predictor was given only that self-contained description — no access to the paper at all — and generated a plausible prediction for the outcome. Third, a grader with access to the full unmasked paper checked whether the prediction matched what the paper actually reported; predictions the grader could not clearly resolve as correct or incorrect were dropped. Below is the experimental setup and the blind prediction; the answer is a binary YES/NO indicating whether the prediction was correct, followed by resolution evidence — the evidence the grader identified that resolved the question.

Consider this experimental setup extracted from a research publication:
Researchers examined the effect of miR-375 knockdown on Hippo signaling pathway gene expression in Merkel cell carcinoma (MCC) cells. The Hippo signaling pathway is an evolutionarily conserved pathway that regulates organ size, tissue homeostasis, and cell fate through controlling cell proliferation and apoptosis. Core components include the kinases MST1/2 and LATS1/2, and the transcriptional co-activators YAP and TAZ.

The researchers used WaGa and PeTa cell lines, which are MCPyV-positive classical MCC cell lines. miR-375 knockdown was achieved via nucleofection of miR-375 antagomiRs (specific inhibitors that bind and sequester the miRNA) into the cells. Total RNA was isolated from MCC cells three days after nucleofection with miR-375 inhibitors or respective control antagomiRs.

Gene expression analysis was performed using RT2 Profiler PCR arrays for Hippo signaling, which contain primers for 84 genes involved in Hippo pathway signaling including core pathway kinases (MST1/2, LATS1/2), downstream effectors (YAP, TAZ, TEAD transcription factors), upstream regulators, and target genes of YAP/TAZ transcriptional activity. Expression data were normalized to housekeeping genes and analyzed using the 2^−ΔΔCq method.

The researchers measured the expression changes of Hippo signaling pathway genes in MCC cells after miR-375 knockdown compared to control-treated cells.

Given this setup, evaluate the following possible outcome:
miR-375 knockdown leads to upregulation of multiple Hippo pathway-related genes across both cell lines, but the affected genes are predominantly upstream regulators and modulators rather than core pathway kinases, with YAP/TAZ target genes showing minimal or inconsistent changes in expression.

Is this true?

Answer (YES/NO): NO